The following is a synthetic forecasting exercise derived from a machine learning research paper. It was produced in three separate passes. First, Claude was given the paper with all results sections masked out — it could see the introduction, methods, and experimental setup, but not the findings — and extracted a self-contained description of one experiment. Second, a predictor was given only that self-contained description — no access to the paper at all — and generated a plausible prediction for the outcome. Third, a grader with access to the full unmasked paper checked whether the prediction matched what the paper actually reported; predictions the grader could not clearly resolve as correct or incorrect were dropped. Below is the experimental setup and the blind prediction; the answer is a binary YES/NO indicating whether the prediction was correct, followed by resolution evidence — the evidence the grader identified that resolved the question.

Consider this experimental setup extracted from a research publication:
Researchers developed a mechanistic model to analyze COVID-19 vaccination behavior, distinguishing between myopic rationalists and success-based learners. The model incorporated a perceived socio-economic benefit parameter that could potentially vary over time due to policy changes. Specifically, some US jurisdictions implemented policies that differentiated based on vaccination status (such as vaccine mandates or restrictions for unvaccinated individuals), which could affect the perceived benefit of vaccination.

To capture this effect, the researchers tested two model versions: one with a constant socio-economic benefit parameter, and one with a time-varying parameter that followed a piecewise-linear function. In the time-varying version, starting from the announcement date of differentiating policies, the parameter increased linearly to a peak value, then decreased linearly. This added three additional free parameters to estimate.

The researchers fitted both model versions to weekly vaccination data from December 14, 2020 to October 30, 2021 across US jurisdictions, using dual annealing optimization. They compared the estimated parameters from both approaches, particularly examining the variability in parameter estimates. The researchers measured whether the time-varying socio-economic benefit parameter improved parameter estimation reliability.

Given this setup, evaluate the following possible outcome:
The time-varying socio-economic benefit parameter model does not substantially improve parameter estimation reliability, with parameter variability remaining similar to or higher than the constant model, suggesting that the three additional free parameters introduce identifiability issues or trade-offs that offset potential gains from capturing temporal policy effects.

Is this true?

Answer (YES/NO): YES